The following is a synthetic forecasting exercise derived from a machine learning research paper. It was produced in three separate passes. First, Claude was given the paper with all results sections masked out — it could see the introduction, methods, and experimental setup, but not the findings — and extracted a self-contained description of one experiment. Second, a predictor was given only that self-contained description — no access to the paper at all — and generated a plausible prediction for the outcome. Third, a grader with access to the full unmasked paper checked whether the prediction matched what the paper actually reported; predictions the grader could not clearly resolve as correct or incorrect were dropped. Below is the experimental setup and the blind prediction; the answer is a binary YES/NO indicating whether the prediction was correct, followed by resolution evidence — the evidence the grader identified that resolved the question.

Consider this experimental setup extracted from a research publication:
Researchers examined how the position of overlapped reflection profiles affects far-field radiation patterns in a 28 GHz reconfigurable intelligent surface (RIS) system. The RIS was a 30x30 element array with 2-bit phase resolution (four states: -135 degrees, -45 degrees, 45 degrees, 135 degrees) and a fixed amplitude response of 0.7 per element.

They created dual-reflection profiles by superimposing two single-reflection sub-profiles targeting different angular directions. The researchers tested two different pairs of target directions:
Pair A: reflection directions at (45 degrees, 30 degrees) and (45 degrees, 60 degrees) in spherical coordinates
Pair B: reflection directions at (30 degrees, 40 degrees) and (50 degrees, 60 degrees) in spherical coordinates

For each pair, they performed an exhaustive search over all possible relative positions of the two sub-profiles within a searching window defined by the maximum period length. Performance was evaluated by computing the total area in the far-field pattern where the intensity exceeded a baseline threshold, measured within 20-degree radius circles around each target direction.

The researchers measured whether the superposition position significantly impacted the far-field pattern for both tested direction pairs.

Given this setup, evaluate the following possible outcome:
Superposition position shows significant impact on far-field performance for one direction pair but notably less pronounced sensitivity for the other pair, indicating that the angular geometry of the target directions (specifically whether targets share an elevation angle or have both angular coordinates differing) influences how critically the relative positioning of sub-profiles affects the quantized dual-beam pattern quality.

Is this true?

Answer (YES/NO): NO